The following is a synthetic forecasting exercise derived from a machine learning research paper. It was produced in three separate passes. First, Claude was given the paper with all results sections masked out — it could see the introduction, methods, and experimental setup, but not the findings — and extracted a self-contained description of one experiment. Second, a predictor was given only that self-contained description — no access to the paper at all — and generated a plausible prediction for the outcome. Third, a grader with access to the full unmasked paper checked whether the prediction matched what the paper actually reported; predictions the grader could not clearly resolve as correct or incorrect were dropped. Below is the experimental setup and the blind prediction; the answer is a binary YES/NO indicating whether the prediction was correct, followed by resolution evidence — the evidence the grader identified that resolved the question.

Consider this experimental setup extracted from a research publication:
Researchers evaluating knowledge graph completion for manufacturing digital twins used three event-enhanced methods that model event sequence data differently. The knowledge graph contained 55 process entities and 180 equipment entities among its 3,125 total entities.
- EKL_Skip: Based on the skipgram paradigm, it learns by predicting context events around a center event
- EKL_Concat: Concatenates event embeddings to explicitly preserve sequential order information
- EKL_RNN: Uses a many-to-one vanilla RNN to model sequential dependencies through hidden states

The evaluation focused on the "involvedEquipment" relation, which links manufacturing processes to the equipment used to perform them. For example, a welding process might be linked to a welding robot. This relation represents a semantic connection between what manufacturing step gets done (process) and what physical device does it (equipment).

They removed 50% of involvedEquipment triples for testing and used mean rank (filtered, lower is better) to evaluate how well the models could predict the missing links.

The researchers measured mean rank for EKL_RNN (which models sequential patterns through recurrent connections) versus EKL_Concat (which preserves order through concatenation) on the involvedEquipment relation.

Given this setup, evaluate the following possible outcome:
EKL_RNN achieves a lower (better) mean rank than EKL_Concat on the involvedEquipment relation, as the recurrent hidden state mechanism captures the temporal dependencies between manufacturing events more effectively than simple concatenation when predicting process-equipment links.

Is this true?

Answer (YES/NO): NO